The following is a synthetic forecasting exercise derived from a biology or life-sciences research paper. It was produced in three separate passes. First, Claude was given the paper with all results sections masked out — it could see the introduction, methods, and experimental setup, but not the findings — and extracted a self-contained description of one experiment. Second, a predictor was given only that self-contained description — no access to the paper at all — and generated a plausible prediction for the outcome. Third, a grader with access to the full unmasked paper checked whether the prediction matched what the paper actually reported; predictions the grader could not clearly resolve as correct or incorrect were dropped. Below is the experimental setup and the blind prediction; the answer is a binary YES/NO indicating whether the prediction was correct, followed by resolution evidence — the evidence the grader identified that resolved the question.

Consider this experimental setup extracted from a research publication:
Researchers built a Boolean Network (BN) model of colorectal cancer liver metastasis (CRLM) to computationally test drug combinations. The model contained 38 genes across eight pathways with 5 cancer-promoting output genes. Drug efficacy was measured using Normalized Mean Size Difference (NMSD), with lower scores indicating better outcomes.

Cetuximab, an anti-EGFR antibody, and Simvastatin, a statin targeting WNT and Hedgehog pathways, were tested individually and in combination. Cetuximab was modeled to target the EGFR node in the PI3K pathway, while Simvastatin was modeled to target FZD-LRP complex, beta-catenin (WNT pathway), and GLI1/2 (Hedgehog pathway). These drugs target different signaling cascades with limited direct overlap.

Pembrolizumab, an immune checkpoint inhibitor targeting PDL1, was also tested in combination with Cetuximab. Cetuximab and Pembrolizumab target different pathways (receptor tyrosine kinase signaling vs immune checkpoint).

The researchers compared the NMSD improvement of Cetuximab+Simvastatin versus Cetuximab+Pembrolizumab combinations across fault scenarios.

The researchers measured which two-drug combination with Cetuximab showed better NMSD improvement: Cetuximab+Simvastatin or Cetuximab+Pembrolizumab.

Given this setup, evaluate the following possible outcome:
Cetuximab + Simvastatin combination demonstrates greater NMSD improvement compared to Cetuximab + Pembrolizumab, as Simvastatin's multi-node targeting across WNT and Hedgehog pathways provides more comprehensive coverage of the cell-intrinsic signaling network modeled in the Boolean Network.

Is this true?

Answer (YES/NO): YES